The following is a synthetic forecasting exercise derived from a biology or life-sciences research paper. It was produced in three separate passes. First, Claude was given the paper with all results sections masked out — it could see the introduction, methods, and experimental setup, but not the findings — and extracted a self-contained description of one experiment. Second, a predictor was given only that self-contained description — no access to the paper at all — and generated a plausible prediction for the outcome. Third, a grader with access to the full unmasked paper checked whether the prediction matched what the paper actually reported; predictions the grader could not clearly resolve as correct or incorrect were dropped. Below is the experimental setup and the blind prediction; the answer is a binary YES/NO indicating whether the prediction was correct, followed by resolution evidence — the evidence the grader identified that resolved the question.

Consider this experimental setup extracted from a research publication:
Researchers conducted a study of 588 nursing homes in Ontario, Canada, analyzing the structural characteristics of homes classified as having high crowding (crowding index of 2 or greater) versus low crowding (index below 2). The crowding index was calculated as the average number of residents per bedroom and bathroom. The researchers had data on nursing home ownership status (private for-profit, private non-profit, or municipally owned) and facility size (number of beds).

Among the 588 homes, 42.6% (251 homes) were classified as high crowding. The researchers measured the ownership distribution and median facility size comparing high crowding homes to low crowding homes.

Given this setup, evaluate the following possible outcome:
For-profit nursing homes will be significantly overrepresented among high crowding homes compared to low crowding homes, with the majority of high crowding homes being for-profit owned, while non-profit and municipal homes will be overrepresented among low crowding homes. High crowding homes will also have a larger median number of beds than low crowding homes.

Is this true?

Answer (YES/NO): NO